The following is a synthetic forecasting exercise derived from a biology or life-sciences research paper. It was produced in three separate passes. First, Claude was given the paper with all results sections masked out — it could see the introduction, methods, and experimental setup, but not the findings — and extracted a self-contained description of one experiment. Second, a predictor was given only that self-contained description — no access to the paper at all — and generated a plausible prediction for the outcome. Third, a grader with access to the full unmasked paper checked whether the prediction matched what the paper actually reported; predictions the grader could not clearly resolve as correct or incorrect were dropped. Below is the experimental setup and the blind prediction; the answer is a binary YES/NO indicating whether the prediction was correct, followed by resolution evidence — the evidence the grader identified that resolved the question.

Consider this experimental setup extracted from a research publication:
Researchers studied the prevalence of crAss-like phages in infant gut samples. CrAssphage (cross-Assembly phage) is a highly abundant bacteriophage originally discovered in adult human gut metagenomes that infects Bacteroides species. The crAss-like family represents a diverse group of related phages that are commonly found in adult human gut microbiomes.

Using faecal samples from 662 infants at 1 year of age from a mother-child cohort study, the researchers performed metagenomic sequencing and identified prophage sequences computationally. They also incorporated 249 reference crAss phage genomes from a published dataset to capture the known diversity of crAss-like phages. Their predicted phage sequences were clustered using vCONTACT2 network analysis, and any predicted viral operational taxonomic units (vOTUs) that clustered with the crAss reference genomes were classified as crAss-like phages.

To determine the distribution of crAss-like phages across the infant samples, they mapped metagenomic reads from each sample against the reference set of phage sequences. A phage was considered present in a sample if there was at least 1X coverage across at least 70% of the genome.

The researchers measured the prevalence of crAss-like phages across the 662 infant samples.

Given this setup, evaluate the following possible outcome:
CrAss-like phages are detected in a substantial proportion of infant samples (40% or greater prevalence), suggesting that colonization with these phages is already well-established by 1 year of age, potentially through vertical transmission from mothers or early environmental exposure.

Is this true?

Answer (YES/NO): NO